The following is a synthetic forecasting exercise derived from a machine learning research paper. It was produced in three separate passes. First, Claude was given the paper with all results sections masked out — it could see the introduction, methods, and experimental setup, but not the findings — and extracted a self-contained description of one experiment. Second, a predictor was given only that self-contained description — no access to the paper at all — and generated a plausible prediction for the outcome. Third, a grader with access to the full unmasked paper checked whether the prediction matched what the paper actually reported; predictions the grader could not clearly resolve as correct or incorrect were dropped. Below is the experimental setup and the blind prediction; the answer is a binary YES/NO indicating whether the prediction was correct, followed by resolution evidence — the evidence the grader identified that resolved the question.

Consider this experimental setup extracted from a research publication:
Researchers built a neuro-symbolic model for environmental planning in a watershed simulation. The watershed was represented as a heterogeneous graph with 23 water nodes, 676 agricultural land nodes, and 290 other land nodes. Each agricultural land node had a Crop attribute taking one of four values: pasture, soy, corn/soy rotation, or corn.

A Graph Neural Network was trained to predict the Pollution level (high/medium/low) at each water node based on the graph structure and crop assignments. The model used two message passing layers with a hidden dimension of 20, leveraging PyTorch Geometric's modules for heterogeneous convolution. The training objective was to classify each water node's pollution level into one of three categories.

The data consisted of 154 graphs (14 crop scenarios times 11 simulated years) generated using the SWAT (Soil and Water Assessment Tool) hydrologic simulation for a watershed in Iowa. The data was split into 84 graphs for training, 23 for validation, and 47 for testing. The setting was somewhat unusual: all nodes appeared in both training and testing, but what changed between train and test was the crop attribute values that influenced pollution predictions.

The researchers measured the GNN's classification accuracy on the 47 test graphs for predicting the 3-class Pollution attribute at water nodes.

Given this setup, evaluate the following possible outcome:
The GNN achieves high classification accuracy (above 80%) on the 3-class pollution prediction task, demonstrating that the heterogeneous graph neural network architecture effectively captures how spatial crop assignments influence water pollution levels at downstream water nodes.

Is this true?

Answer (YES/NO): NO